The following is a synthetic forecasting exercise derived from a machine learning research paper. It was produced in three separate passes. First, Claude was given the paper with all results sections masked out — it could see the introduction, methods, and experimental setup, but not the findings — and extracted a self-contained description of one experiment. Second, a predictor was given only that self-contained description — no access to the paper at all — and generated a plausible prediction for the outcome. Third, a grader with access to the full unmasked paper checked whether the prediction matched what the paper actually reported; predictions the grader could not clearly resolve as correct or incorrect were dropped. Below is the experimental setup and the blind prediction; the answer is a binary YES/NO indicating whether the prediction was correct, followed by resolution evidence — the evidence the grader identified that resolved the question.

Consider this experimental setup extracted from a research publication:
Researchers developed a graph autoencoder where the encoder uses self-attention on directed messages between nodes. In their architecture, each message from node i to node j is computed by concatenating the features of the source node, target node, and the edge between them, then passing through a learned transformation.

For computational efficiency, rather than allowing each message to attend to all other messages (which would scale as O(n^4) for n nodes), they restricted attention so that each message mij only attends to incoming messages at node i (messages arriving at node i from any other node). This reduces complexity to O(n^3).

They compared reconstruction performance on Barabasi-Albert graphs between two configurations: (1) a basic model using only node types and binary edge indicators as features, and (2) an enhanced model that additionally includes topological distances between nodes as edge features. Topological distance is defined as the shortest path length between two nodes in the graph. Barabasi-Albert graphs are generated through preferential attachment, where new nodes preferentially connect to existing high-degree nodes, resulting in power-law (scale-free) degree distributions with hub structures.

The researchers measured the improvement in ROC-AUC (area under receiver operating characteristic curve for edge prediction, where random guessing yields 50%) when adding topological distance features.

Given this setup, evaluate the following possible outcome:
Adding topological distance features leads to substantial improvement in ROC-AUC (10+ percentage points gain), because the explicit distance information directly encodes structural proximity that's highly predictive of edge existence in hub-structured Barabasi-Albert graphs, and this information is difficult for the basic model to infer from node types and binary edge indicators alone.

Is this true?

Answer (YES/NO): NO